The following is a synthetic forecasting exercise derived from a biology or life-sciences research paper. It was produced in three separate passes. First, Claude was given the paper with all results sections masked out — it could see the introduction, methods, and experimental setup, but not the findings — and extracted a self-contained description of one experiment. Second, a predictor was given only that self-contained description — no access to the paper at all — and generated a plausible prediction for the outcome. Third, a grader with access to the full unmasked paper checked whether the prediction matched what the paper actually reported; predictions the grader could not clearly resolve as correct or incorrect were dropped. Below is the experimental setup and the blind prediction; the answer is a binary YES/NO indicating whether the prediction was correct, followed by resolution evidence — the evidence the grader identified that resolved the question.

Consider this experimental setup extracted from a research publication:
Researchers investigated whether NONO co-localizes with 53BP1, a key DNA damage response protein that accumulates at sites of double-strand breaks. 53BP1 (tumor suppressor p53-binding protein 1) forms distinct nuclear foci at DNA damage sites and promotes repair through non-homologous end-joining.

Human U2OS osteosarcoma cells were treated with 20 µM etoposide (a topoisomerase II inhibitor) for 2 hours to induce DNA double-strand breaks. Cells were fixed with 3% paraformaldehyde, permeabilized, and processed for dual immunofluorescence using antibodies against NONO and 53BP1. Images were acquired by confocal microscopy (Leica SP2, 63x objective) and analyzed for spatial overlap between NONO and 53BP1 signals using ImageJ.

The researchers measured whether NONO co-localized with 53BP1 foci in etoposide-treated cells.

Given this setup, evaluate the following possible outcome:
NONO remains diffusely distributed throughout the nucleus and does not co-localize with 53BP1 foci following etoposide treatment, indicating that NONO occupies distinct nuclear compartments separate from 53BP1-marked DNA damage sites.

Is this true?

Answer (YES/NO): YES